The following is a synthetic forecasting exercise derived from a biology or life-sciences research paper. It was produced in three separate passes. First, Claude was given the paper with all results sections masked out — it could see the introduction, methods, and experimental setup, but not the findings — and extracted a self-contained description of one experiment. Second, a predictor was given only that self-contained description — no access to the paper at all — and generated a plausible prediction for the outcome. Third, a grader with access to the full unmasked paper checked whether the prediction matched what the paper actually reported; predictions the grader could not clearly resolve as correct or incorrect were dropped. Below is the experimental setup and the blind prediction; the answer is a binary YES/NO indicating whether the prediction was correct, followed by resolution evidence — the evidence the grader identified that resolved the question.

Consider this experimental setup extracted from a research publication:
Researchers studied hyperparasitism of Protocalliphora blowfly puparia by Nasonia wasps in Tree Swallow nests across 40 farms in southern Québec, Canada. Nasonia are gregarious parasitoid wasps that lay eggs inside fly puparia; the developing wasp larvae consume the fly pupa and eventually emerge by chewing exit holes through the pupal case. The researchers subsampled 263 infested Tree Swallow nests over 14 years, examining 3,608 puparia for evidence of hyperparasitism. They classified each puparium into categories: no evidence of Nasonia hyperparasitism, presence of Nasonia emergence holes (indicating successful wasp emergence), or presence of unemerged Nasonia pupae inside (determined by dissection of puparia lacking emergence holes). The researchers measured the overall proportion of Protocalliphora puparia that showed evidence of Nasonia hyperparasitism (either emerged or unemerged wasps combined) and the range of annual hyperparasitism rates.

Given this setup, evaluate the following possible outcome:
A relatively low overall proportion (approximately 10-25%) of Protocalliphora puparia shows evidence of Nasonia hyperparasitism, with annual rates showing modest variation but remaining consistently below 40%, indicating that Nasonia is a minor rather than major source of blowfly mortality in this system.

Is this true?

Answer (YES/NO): NO